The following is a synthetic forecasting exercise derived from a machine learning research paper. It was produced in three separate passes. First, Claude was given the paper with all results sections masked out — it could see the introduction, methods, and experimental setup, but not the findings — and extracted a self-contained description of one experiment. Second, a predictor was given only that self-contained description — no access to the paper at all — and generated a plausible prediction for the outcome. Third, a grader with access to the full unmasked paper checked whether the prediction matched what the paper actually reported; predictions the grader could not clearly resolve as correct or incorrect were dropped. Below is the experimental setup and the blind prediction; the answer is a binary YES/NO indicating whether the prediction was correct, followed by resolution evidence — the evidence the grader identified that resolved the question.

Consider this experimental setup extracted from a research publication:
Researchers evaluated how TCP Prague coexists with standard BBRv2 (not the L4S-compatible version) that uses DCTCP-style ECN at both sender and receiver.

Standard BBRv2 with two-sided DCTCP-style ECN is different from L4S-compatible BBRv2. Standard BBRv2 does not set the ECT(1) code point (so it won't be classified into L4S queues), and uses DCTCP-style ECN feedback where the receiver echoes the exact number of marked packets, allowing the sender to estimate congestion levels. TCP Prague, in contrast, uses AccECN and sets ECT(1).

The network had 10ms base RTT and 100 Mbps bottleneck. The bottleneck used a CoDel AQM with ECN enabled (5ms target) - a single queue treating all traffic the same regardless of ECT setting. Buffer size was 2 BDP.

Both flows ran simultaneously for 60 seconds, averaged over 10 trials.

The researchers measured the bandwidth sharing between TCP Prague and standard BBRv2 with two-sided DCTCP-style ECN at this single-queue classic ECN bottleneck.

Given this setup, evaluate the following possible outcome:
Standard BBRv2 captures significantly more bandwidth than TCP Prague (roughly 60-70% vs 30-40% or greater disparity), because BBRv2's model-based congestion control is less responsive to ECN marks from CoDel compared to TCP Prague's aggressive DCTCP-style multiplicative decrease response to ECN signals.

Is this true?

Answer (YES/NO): NO